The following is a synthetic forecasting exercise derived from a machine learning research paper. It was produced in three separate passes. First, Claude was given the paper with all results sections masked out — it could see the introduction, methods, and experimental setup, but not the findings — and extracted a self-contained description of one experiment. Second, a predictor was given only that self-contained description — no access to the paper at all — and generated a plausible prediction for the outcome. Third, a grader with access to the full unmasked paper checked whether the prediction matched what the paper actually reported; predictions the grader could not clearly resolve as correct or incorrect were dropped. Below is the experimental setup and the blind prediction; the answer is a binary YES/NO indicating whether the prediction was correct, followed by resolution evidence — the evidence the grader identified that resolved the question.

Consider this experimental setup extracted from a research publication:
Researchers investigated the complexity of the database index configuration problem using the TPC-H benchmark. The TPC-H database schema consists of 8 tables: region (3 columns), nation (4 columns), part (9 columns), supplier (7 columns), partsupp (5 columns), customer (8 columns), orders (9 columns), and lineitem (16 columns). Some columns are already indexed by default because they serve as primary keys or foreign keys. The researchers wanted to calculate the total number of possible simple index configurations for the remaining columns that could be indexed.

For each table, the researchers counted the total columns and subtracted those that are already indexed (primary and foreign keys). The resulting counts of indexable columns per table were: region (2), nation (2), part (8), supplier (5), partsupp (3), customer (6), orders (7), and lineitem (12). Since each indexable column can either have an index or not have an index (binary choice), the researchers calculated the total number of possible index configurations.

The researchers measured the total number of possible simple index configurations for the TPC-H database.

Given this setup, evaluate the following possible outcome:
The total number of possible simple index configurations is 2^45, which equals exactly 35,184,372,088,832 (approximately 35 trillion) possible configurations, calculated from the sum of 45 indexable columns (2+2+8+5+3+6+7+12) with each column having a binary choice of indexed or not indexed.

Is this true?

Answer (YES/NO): YES